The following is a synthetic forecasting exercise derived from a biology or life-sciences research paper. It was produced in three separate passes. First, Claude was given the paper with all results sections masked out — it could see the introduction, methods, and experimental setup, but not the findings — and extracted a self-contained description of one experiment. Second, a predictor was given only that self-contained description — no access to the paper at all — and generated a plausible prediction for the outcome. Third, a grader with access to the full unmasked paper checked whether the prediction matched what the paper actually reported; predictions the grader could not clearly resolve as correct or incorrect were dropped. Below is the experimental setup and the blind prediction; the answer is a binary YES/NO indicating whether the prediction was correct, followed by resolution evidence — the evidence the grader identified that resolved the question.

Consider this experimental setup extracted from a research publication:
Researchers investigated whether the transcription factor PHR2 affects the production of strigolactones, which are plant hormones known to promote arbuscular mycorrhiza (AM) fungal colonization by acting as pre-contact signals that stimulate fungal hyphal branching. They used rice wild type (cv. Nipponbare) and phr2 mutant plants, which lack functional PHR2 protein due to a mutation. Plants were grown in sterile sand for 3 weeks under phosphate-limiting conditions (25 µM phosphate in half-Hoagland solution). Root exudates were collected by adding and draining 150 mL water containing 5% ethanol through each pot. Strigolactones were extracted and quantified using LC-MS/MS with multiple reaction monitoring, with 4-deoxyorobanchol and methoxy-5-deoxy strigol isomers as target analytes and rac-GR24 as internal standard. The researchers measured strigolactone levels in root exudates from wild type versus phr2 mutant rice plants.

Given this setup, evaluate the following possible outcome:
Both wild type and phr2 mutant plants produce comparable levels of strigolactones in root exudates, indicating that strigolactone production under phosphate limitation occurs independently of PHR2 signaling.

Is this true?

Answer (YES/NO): NO